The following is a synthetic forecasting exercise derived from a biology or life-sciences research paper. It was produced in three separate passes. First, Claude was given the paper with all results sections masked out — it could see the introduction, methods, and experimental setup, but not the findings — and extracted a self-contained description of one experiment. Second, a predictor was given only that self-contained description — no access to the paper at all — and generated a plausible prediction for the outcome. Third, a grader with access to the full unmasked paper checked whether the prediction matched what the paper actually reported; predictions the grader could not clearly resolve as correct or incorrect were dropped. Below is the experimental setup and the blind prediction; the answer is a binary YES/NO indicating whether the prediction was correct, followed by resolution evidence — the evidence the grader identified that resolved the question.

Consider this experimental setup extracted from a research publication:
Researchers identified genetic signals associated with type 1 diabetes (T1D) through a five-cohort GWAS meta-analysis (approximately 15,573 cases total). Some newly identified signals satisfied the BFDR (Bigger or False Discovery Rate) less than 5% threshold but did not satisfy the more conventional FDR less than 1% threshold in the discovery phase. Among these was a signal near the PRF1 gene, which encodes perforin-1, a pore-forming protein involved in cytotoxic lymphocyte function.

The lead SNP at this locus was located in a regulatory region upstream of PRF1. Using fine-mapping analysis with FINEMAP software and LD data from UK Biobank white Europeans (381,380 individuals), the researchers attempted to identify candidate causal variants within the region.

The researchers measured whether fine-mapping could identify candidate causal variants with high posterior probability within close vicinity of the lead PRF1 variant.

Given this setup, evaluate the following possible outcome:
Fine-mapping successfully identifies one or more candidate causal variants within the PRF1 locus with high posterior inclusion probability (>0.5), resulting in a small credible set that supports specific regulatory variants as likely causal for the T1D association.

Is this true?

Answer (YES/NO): NO